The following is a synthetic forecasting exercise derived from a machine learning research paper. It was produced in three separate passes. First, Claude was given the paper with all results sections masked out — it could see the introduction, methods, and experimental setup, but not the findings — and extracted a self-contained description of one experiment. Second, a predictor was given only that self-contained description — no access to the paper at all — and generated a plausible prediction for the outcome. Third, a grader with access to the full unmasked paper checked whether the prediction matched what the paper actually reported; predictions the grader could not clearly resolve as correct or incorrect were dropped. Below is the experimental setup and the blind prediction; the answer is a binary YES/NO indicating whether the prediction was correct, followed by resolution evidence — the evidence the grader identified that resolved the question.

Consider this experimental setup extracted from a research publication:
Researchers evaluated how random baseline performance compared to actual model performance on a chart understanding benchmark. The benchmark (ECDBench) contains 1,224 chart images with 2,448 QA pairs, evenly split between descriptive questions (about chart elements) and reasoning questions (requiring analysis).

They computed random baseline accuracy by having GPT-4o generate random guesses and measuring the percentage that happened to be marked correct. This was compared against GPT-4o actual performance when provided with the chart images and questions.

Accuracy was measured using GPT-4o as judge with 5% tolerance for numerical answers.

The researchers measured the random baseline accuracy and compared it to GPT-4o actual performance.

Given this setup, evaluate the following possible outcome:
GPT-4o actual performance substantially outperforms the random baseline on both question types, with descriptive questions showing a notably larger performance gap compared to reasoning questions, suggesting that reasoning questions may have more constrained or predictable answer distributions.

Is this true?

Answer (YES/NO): YES